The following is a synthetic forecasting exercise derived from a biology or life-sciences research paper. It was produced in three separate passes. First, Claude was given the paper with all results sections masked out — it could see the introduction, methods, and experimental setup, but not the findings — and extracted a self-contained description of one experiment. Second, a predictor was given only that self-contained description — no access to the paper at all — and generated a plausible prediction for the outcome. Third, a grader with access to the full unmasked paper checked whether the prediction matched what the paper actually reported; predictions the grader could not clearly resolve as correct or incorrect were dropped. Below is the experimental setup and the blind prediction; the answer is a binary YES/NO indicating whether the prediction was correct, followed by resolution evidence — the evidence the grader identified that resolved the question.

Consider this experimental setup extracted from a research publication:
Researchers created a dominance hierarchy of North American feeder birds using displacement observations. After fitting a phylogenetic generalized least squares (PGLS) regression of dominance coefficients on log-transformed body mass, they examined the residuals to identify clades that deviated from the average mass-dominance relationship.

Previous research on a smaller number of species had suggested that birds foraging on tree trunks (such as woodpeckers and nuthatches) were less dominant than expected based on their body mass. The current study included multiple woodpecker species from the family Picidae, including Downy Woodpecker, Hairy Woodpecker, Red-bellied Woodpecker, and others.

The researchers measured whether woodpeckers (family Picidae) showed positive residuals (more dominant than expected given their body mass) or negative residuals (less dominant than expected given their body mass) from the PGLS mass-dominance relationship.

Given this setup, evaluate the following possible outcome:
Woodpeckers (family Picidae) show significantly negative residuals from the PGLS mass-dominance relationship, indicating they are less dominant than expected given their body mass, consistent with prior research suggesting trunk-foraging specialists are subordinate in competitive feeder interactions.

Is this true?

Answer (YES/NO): NO